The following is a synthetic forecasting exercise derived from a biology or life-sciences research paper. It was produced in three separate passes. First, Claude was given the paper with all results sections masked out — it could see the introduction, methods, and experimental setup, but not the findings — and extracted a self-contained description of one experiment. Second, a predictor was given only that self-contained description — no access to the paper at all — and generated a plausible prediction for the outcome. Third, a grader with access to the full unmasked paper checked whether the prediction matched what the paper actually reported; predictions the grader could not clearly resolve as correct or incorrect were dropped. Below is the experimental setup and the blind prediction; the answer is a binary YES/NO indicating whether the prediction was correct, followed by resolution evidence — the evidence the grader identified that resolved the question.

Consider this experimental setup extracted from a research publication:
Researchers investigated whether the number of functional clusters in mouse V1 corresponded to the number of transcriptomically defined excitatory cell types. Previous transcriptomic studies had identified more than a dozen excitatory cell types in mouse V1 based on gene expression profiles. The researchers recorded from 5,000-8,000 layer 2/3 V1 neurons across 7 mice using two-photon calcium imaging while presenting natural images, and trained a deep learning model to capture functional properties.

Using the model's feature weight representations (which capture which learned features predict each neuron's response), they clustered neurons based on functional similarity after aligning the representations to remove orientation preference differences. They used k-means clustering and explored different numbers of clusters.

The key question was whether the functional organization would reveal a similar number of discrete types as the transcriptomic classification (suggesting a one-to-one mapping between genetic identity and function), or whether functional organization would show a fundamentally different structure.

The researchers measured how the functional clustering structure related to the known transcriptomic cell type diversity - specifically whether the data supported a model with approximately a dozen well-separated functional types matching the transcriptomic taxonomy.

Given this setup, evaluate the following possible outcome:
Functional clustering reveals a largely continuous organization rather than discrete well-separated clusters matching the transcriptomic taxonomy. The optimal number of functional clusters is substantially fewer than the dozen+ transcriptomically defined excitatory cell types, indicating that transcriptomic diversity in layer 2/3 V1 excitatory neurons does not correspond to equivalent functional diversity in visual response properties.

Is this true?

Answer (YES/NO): NO